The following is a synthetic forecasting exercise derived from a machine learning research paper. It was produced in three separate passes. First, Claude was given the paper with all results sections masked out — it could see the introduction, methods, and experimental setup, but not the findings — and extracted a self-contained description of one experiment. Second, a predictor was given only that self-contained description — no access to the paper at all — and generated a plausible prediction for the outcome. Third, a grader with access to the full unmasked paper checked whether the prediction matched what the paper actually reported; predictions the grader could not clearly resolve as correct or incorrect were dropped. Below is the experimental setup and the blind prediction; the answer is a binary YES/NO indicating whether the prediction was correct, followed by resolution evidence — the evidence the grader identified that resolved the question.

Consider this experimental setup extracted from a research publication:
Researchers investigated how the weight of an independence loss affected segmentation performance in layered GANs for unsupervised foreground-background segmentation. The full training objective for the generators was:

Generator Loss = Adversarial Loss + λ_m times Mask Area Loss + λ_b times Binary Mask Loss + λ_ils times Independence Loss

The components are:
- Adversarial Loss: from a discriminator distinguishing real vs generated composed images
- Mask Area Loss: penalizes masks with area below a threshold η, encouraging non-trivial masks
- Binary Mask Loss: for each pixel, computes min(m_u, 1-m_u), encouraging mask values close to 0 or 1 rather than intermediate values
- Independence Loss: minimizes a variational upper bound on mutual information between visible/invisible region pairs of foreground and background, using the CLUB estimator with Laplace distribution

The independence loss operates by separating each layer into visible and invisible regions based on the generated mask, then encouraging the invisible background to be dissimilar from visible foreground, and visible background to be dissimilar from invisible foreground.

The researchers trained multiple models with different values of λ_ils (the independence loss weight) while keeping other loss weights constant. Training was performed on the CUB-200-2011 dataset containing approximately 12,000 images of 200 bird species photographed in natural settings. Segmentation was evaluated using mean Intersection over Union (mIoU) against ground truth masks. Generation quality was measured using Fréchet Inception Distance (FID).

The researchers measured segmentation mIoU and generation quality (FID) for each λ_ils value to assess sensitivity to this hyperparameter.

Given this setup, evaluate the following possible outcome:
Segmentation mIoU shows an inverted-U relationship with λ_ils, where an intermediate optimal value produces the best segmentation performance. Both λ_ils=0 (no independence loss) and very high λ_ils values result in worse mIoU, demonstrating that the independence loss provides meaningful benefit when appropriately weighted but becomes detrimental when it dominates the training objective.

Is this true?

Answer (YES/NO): YES